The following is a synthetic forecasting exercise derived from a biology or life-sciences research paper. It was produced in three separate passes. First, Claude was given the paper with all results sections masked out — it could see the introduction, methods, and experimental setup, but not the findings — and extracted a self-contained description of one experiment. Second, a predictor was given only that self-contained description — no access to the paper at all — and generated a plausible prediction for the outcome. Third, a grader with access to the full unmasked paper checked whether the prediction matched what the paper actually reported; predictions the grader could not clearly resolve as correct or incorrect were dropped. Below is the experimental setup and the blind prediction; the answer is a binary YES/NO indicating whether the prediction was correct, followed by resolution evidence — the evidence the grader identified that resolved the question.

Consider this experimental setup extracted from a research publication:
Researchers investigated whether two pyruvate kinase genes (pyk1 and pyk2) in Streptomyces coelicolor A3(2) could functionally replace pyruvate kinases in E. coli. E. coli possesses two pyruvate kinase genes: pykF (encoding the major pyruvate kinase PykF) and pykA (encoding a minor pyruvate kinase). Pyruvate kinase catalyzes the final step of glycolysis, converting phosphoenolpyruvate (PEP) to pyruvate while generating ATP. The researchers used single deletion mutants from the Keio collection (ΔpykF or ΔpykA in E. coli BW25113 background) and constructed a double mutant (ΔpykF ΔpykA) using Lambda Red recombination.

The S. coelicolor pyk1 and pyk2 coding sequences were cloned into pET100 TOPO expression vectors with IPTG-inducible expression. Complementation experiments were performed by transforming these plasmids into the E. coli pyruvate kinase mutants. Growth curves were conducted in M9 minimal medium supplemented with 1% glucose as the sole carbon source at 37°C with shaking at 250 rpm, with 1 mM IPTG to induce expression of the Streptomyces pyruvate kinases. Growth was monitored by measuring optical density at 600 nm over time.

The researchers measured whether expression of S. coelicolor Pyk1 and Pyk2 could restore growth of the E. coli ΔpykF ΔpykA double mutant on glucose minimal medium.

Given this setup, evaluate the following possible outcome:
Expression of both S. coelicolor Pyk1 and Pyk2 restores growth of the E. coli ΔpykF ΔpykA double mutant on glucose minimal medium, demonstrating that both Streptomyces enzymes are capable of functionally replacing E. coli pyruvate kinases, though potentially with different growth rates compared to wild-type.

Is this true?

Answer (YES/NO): YES